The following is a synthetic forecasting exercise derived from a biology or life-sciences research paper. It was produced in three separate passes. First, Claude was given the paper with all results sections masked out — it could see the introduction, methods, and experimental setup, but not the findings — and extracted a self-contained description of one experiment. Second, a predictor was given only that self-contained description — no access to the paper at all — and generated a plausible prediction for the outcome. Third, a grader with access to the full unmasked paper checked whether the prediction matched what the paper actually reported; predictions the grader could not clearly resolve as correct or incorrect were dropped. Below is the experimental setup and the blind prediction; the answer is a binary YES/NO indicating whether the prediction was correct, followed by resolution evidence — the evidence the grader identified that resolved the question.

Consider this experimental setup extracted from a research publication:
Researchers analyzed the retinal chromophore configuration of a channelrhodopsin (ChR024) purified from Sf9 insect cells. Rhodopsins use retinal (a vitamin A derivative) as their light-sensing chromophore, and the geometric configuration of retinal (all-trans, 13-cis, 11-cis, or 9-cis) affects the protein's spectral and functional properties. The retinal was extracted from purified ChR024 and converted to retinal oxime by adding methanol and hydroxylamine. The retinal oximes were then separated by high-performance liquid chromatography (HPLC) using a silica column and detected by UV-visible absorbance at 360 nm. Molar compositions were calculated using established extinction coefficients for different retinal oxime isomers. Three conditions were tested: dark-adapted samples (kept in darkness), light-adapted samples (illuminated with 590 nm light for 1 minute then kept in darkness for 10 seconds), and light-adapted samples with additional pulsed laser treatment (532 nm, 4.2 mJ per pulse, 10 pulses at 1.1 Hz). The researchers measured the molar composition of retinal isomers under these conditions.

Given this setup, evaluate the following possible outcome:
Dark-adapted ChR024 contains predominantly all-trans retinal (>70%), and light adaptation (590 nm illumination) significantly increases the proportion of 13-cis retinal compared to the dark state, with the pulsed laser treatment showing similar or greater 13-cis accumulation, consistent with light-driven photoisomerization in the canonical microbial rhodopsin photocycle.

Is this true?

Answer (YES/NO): NO